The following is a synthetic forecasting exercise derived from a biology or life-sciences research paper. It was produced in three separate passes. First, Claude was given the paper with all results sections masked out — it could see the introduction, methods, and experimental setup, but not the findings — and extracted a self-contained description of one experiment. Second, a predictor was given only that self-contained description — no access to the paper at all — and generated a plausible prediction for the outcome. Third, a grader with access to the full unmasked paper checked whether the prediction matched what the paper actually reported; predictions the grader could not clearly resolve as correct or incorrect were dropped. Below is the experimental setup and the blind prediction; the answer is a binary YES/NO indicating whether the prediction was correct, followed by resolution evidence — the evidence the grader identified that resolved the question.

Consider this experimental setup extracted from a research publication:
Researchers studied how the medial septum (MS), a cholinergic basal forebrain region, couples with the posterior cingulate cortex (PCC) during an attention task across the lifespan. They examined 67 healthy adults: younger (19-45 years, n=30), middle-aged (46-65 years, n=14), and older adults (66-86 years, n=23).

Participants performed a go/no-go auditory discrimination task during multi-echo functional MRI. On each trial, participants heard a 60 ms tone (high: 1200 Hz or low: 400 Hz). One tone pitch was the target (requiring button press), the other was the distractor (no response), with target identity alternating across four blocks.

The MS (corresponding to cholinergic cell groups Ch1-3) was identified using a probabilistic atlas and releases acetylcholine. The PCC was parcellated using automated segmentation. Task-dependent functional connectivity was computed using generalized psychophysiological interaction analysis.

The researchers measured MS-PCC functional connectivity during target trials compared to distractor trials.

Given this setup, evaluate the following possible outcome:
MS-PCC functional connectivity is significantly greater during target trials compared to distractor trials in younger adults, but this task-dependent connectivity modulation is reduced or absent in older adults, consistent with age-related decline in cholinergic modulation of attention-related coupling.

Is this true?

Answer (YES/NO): NO